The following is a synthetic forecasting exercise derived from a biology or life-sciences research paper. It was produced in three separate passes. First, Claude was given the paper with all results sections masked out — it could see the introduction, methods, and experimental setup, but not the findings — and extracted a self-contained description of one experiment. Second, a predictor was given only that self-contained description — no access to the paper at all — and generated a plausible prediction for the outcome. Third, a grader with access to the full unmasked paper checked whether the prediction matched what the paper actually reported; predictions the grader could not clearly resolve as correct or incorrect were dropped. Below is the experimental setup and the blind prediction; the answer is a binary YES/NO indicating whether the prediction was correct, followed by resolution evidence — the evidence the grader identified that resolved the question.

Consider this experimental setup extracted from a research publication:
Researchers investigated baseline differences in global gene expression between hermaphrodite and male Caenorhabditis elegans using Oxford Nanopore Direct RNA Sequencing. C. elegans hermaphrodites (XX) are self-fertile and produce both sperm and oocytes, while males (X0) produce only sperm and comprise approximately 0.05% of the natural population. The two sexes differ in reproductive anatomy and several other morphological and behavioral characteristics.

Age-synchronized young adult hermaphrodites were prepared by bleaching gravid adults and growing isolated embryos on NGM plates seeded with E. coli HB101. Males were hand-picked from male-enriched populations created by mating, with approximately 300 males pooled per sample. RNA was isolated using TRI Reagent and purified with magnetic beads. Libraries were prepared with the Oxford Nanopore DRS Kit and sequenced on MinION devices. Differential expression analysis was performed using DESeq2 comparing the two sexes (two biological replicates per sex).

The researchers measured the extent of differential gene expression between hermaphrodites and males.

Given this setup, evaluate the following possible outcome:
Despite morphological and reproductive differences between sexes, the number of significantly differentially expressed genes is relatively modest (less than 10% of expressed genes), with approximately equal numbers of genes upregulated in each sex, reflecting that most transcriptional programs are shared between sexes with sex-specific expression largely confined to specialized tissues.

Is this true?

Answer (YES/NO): NO